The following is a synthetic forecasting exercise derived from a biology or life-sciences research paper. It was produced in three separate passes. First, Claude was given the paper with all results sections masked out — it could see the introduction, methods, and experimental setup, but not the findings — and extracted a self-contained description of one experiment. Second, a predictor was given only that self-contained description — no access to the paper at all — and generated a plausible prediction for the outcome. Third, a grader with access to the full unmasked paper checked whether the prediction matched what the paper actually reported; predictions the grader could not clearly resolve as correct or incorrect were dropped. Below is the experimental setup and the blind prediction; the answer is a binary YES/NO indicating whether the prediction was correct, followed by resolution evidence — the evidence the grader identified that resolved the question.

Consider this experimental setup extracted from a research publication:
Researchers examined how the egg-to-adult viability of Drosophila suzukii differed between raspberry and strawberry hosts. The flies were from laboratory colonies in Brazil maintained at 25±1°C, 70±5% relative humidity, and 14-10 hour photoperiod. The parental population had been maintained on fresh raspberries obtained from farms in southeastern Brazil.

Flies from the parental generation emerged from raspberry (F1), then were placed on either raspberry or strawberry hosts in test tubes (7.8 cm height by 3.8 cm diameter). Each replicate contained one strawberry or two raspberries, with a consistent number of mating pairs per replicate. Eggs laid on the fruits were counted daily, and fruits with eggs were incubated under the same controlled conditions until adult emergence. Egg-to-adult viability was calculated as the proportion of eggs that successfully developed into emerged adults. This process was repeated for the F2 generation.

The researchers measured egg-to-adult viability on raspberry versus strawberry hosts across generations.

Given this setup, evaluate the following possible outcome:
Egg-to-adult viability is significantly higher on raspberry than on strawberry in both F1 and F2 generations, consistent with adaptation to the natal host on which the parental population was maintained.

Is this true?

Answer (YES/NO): NO